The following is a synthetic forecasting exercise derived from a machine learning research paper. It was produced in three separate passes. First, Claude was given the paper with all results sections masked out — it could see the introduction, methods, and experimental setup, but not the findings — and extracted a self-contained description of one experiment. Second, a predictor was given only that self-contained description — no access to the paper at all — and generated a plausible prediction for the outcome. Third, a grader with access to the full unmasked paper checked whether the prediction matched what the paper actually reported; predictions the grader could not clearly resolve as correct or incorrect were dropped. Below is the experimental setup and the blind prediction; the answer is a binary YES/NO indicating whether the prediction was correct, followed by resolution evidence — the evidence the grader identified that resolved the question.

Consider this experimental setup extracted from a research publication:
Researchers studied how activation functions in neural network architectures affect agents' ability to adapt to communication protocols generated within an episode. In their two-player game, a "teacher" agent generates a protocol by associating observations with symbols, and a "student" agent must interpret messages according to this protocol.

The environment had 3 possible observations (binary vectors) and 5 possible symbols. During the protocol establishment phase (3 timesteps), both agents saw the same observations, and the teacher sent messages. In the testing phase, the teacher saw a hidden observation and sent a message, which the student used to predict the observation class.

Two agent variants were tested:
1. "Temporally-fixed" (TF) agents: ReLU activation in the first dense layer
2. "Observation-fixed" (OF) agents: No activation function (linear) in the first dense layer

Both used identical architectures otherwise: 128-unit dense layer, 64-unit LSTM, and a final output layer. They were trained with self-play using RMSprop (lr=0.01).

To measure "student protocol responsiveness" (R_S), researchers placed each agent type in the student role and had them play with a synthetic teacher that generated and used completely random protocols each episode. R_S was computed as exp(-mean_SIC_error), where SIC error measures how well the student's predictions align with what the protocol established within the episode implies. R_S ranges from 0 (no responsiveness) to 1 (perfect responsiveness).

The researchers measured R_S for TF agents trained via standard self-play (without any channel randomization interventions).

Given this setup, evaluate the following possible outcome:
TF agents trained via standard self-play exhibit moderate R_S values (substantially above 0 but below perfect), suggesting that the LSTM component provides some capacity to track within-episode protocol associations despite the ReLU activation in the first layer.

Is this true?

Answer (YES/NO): NO